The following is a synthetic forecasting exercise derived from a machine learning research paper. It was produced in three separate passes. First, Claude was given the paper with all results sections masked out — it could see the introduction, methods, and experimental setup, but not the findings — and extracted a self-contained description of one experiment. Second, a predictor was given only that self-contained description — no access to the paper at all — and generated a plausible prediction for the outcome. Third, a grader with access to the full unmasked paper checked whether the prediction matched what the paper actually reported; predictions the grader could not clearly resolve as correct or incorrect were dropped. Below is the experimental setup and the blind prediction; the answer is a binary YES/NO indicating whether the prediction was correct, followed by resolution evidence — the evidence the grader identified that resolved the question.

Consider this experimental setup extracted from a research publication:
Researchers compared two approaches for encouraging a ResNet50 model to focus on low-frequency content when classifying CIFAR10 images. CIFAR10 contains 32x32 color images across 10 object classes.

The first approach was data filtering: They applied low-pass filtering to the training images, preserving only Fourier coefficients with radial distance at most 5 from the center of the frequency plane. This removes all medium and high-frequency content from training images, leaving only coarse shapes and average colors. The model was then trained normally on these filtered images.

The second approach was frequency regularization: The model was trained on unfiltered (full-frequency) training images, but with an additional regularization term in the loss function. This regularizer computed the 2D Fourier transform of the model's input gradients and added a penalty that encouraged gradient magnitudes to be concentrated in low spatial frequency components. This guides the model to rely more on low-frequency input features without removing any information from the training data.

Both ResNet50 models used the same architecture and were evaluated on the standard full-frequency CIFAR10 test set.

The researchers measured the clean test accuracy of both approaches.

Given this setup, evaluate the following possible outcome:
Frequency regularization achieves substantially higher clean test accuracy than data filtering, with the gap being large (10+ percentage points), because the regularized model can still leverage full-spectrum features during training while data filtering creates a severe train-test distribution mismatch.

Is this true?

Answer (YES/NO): NO